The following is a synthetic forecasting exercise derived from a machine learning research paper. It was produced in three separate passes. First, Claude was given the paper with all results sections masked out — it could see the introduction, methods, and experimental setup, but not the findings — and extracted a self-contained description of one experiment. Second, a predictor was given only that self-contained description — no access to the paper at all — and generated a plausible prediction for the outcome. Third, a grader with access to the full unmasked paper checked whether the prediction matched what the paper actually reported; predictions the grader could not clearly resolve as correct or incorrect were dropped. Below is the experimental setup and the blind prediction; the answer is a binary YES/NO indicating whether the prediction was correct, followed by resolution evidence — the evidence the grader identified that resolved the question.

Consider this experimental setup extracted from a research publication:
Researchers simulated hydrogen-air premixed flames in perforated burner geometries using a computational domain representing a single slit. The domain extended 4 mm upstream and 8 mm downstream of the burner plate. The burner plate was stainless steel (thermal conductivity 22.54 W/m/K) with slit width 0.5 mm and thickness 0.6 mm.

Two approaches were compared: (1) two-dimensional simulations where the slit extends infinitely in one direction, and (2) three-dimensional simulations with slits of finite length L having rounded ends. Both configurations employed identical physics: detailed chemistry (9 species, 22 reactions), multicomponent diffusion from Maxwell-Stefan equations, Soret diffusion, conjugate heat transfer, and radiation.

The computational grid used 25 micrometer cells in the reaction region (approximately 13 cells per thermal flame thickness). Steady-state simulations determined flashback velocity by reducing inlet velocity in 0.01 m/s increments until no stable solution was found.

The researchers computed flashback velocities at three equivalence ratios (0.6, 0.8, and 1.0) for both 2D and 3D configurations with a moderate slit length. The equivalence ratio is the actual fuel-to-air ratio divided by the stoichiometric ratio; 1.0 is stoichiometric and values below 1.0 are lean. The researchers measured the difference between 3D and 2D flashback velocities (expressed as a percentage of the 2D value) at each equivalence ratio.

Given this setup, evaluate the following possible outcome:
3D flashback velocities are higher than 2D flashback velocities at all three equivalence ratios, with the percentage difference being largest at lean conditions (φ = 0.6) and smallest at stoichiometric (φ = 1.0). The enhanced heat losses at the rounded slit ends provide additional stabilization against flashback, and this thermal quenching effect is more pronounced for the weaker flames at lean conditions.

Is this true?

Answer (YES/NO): NO